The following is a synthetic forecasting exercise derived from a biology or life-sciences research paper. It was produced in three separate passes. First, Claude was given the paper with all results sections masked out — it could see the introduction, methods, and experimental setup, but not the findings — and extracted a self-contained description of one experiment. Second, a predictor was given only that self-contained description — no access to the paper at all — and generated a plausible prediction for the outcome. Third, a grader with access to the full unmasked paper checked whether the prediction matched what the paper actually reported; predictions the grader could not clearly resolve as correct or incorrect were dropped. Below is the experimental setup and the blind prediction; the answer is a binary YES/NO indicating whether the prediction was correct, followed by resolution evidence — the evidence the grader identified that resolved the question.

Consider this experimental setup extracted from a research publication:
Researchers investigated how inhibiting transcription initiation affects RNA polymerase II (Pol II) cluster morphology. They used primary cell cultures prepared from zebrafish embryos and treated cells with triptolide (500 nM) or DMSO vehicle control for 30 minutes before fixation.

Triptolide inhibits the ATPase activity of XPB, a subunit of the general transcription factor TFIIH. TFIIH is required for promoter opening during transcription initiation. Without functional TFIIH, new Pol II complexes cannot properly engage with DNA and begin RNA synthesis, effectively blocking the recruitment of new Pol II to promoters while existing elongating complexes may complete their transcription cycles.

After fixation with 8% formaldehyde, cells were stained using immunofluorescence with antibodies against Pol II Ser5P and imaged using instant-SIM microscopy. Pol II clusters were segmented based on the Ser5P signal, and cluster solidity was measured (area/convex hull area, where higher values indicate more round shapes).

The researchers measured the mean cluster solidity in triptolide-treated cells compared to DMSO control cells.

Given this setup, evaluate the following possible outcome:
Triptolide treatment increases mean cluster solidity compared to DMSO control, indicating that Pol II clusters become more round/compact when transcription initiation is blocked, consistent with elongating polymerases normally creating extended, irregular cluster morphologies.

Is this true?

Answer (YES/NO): NO